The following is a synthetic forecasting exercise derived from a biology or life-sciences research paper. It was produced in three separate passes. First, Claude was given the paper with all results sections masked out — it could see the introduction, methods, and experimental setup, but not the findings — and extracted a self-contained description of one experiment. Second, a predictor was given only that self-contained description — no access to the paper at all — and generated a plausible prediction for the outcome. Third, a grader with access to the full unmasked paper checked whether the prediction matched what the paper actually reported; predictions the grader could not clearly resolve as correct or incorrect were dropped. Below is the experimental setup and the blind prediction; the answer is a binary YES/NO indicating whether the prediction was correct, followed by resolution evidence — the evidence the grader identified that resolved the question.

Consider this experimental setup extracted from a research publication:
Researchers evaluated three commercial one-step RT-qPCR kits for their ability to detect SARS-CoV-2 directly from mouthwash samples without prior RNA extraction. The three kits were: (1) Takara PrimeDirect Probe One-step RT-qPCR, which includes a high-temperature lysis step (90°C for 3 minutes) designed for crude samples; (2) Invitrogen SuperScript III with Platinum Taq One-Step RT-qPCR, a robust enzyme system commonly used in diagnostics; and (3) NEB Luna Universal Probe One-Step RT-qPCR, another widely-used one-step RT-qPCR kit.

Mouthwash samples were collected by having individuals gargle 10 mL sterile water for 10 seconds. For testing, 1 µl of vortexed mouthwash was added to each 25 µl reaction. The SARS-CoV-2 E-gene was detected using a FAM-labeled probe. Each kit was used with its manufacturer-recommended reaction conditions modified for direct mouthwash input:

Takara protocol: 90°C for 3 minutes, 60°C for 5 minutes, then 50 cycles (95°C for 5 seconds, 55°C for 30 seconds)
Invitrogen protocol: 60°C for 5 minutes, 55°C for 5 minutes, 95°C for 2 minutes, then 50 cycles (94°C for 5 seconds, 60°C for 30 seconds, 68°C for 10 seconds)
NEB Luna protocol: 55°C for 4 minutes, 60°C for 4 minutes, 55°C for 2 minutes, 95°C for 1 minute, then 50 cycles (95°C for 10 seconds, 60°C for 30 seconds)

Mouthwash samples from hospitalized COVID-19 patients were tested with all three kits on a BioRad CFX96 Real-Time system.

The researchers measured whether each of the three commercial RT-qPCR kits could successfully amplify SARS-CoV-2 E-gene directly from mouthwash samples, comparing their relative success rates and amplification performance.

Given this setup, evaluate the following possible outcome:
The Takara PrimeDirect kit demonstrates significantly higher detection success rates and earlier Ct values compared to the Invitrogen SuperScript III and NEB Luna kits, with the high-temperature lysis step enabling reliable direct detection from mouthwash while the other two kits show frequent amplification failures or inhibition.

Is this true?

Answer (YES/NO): NO